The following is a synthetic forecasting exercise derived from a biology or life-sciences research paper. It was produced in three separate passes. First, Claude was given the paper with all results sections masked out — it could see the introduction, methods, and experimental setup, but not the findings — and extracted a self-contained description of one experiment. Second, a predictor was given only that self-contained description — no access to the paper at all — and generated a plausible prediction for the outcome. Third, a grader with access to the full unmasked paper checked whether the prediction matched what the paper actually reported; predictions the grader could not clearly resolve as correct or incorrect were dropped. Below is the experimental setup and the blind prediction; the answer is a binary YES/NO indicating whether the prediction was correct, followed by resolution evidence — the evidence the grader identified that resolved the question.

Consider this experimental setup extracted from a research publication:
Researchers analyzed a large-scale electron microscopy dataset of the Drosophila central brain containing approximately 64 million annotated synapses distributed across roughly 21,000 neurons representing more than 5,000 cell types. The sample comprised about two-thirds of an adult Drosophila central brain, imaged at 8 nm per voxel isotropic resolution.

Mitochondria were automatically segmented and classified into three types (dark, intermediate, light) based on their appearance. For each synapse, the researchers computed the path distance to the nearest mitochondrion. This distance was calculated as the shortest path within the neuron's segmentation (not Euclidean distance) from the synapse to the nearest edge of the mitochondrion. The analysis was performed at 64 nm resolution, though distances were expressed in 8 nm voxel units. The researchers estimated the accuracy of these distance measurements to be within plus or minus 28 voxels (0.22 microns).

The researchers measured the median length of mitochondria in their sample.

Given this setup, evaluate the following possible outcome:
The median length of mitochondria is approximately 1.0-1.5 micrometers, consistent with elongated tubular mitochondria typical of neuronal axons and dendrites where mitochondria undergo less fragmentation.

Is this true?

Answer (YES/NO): YES